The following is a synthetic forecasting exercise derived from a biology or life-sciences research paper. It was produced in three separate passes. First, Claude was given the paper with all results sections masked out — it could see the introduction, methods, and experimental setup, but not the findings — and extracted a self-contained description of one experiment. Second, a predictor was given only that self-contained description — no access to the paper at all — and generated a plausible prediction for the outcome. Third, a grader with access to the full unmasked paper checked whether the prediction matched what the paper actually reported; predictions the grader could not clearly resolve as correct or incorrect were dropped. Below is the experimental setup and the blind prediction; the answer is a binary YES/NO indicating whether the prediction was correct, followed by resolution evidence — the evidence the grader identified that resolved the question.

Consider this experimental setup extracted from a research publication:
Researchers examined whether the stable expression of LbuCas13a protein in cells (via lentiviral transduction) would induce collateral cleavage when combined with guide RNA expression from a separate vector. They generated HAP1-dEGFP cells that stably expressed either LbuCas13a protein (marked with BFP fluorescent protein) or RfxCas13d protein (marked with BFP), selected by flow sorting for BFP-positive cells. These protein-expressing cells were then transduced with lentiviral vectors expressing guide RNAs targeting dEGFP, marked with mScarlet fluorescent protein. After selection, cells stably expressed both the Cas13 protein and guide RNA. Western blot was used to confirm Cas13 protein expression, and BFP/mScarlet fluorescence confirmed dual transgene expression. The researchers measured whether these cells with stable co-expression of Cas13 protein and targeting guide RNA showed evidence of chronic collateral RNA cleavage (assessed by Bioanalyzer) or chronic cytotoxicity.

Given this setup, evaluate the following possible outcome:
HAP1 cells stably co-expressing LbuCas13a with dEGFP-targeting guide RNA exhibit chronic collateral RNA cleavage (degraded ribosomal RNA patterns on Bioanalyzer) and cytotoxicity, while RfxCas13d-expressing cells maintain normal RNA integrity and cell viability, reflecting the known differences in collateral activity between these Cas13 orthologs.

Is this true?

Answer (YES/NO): NO